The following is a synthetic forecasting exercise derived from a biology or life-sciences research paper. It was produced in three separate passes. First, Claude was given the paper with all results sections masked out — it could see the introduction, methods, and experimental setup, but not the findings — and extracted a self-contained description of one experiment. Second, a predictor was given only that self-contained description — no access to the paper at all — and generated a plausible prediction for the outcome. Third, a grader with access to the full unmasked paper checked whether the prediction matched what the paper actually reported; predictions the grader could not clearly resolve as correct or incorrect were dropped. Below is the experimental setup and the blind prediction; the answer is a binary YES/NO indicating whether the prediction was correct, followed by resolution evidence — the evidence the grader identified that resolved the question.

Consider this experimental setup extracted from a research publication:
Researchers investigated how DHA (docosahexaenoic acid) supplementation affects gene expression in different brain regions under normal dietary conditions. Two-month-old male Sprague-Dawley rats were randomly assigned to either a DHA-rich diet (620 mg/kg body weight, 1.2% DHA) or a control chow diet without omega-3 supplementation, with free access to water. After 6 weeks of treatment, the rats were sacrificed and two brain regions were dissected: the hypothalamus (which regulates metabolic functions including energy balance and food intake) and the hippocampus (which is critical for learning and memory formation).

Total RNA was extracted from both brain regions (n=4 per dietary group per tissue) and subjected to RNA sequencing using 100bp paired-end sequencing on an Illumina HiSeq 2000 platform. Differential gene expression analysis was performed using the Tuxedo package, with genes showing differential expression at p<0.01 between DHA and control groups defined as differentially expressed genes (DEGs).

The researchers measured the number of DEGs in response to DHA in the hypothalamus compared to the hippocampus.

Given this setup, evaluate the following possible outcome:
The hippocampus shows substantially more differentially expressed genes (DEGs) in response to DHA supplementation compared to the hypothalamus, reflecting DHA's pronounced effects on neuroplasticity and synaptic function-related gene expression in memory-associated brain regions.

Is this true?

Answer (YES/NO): NO